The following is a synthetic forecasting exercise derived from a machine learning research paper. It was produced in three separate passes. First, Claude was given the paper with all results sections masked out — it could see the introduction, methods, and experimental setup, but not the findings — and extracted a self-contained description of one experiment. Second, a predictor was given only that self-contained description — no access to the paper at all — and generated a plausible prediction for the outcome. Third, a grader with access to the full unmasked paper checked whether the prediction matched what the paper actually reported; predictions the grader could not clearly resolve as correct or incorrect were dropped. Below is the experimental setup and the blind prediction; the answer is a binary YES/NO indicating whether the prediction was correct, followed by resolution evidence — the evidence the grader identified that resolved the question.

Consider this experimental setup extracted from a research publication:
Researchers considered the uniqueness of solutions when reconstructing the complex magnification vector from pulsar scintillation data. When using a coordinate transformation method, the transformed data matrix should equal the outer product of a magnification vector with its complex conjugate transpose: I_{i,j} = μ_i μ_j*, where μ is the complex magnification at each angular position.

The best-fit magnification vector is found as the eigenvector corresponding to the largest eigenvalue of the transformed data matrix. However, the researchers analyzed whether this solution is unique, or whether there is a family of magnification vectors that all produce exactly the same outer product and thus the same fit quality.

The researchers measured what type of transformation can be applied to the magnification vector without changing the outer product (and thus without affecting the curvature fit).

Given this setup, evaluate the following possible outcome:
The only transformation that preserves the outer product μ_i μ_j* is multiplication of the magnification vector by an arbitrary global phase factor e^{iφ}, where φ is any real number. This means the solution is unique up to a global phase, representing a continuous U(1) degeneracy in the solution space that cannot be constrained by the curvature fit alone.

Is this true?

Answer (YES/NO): YES